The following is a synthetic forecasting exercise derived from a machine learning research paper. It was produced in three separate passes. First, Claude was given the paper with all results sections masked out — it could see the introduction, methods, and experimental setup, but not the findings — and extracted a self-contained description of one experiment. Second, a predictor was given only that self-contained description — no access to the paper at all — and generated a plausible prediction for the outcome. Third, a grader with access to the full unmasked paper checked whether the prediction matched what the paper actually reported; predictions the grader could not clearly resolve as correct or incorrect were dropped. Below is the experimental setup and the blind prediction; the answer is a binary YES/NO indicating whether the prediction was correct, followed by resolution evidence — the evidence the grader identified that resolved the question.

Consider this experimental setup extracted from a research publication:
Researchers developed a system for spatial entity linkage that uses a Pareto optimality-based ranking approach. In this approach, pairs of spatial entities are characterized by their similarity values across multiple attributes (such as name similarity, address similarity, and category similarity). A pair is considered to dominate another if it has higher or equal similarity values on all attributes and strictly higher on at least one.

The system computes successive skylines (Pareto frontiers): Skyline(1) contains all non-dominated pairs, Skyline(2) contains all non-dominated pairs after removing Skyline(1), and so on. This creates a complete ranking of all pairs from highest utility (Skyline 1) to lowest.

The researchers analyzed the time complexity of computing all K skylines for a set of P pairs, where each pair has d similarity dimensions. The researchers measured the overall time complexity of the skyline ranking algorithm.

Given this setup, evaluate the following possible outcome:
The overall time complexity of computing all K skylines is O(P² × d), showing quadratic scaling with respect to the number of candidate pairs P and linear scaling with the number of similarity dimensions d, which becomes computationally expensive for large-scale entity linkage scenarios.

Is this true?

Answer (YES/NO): NO